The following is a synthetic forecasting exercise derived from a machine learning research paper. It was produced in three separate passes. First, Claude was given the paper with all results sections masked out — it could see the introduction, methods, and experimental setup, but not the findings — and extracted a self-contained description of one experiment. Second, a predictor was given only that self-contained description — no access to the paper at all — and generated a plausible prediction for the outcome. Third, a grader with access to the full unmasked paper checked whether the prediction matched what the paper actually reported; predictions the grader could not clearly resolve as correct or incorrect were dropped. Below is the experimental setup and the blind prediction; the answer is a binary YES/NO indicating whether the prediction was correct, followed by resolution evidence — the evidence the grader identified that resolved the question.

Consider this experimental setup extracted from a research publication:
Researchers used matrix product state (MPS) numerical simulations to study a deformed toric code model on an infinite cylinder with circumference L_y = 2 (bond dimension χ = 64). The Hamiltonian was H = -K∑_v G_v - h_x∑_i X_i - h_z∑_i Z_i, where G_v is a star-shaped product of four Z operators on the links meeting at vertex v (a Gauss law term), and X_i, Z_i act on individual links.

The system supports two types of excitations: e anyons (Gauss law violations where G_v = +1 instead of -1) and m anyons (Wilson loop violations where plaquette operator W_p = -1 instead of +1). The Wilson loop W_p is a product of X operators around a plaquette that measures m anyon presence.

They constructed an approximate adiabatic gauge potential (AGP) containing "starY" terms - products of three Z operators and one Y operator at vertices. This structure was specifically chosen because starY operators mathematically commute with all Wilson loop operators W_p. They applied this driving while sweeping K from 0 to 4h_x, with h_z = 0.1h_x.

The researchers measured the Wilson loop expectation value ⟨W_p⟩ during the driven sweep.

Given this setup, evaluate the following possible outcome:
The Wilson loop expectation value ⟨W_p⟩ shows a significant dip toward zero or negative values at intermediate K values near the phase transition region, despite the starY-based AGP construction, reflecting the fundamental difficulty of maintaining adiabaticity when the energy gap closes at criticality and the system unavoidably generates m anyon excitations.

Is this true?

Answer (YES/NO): NO